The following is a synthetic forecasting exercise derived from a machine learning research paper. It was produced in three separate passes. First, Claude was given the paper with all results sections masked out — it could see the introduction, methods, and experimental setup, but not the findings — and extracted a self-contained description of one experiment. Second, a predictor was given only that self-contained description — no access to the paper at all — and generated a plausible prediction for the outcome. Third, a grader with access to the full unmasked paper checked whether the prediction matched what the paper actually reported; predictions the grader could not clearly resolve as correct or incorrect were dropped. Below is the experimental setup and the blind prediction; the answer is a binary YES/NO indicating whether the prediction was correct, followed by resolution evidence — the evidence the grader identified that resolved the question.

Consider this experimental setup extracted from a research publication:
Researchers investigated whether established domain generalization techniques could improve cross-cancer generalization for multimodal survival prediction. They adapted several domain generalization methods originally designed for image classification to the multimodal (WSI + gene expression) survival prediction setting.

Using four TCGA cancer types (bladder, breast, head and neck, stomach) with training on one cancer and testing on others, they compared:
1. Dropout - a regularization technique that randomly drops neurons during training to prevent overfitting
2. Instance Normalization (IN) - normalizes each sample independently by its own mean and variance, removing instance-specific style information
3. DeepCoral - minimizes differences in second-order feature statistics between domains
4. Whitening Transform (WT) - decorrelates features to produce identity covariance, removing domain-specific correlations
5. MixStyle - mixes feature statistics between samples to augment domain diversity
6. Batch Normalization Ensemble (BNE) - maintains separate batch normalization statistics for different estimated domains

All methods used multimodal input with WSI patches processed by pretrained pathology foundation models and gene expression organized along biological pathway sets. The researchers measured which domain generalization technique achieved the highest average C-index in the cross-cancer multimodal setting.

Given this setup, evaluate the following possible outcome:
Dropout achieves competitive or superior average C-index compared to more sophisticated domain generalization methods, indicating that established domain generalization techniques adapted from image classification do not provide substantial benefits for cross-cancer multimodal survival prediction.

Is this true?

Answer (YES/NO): NO